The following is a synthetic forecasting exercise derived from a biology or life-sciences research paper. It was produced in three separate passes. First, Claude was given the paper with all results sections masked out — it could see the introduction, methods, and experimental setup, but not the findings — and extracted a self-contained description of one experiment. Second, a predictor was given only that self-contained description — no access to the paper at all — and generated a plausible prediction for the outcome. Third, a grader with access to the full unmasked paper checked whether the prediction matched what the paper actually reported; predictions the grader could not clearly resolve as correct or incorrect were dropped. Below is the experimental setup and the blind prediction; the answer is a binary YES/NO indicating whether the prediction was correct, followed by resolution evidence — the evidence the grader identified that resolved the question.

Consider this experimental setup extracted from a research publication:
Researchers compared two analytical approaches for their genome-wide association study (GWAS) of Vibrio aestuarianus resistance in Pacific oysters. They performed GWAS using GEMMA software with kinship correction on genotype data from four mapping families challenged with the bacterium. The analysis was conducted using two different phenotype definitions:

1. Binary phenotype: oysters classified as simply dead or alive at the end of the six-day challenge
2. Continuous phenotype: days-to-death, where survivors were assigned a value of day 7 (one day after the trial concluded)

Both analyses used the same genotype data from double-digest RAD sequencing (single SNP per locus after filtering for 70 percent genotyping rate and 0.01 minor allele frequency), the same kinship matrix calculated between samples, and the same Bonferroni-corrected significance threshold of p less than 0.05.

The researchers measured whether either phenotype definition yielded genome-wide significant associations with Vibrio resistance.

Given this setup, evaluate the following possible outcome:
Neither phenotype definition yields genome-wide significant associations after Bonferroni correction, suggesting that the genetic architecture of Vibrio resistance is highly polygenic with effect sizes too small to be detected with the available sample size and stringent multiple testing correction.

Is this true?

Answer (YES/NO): YES